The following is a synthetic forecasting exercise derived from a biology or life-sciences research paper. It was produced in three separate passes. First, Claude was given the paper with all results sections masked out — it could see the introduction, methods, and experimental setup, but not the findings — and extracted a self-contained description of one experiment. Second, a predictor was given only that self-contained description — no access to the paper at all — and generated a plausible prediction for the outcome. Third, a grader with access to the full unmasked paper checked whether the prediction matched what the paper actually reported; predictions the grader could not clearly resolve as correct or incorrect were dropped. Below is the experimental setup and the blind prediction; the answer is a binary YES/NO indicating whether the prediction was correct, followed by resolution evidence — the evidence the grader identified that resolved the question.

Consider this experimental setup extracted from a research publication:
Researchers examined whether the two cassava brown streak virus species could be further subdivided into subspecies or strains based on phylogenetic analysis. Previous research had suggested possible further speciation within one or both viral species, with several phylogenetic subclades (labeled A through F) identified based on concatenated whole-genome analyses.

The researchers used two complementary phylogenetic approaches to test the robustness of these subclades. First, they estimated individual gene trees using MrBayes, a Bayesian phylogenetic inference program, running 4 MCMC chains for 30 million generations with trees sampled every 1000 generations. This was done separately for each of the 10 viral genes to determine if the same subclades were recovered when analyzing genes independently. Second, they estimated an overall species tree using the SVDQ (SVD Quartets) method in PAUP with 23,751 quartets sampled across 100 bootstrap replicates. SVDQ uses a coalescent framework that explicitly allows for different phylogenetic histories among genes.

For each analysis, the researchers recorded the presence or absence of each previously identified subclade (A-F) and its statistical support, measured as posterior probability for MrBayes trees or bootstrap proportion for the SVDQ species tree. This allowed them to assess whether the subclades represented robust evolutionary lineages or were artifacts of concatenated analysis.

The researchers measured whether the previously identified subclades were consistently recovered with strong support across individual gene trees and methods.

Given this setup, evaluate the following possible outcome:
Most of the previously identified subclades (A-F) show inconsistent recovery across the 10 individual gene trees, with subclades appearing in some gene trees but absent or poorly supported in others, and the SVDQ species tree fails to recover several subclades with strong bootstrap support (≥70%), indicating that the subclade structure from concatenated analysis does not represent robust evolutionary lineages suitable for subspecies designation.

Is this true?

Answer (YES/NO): NO